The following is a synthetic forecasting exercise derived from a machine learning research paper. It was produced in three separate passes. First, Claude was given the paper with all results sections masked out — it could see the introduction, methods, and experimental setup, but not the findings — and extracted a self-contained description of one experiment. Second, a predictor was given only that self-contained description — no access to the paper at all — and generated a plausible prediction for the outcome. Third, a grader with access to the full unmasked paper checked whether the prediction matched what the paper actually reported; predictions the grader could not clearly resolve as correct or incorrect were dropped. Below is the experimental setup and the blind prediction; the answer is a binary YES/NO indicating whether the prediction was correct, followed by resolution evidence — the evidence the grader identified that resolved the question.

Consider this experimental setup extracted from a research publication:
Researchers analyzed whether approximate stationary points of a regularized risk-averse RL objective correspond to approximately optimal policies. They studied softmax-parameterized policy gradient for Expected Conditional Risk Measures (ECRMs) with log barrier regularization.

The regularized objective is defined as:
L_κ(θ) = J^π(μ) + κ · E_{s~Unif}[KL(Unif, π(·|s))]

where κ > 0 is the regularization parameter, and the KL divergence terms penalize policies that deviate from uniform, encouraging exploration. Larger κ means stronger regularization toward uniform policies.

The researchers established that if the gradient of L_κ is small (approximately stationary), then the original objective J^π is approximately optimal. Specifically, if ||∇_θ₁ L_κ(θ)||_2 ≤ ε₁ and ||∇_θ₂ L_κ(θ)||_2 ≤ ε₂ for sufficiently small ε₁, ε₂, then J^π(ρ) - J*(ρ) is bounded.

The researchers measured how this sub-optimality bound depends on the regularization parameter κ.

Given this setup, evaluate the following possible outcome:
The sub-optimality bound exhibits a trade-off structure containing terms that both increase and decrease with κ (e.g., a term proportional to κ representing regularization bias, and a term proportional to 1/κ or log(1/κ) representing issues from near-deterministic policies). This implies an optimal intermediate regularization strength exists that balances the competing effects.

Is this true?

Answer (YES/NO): NO